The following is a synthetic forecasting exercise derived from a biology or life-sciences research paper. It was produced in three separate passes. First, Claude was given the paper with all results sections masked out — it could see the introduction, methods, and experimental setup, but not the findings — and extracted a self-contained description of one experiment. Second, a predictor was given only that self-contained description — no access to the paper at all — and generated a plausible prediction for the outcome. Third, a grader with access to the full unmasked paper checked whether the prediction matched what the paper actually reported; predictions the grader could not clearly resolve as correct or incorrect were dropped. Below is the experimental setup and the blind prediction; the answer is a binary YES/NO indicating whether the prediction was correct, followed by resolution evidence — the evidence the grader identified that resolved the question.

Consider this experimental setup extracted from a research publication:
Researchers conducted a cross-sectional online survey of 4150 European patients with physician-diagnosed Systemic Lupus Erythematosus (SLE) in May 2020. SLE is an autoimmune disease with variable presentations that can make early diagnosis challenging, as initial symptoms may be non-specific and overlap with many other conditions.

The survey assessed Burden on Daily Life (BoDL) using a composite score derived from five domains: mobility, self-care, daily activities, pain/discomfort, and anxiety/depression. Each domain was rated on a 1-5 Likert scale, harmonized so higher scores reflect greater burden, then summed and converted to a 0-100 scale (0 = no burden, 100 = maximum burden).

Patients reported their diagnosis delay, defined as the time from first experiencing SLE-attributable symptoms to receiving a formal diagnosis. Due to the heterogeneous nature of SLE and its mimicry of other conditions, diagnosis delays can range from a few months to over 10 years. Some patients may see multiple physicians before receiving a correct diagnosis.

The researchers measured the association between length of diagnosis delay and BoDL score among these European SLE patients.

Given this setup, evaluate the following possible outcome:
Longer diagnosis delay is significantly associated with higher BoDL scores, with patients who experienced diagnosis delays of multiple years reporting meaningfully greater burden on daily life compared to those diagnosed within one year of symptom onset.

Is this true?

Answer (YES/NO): NO